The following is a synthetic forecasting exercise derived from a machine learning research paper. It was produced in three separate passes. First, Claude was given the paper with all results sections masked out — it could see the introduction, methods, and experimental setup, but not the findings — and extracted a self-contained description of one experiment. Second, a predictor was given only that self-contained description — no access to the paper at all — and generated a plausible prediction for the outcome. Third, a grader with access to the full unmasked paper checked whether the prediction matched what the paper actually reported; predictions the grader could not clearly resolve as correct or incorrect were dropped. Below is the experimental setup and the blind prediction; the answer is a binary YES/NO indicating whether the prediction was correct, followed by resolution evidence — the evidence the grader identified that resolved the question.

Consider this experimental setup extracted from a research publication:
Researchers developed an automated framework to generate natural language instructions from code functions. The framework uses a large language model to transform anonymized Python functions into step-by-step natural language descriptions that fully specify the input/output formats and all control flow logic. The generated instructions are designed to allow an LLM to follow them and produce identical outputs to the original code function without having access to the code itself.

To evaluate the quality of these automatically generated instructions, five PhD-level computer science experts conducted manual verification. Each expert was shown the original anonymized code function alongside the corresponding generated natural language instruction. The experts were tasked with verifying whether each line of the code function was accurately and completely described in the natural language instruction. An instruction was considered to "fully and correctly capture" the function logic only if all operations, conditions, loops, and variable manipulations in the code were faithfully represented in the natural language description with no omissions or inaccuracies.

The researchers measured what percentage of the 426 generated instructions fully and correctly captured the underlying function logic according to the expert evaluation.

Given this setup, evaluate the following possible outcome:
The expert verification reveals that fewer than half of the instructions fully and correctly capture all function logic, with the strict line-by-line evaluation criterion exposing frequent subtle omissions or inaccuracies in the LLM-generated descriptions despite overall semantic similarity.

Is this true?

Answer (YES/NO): NO